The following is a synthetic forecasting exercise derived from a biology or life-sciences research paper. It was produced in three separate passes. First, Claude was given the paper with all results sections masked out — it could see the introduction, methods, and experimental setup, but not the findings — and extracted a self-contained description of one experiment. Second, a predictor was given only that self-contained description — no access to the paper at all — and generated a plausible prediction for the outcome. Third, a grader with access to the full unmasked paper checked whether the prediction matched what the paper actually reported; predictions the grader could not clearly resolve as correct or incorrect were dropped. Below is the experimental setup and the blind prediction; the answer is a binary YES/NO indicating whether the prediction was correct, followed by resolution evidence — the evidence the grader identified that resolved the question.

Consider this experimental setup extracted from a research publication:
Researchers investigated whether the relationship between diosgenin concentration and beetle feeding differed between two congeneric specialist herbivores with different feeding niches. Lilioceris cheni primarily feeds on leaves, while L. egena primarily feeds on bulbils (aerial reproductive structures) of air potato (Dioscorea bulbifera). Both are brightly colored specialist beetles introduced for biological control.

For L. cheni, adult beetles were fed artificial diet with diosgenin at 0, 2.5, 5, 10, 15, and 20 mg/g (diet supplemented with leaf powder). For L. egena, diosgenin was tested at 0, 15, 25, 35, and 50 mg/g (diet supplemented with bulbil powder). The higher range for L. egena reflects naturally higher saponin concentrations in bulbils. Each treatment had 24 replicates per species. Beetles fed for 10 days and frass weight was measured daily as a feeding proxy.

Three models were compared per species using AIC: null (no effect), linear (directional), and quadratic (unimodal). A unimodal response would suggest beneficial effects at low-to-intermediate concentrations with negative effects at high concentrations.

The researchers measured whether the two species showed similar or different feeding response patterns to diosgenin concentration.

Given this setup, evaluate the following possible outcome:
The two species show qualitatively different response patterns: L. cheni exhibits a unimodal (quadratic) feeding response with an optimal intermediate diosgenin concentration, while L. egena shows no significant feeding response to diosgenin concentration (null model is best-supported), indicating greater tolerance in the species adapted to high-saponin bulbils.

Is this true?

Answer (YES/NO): NO